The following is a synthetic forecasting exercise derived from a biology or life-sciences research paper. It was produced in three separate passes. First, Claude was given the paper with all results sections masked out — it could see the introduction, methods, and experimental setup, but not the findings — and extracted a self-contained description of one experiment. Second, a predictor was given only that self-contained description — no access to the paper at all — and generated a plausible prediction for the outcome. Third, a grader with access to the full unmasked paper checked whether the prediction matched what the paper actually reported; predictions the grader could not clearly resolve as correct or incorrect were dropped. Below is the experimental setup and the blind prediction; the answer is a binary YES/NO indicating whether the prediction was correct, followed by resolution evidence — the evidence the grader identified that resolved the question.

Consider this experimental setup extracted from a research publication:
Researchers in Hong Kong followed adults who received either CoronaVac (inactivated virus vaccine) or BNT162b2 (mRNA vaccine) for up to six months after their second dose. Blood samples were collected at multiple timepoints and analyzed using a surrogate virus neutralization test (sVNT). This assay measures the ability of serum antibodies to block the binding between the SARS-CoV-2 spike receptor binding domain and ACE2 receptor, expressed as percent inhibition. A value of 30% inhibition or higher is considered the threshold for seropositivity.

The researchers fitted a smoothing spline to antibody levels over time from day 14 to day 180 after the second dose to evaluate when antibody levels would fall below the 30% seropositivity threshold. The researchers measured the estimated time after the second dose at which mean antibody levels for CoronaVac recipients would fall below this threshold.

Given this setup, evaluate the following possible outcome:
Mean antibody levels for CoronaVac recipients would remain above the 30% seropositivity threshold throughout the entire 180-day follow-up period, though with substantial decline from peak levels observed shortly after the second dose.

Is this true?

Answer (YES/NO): NO